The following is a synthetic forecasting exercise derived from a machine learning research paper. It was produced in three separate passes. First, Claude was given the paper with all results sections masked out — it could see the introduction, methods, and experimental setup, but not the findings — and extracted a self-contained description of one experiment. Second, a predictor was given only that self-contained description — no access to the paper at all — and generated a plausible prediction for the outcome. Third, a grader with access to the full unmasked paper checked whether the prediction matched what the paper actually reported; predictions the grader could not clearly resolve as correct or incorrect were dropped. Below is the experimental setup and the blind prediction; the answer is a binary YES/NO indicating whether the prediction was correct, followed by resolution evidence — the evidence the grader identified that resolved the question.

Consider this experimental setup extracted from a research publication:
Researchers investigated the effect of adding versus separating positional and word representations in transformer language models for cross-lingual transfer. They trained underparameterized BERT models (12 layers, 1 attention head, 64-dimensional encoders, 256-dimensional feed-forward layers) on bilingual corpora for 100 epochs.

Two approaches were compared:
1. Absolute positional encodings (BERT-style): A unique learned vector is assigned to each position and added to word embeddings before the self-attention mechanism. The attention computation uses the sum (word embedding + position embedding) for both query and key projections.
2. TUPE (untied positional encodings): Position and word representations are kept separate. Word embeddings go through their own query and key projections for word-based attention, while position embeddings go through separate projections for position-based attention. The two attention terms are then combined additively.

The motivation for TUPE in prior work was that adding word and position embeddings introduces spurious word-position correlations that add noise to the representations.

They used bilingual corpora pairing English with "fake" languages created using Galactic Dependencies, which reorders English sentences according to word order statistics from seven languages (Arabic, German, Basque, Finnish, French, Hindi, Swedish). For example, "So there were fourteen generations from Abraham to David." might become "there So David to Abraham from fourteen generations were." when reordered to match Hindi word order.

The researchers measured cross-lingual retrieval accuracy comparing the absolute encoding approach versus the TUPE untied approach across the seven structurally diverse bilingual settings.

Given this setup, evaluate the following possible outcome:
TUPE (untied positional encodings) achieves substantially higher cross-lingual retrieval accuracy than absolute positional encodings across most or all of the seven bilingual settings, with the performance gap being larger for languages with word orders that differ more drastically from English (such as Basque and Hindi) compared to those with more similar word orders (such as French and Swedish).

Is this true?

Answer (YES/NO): NO